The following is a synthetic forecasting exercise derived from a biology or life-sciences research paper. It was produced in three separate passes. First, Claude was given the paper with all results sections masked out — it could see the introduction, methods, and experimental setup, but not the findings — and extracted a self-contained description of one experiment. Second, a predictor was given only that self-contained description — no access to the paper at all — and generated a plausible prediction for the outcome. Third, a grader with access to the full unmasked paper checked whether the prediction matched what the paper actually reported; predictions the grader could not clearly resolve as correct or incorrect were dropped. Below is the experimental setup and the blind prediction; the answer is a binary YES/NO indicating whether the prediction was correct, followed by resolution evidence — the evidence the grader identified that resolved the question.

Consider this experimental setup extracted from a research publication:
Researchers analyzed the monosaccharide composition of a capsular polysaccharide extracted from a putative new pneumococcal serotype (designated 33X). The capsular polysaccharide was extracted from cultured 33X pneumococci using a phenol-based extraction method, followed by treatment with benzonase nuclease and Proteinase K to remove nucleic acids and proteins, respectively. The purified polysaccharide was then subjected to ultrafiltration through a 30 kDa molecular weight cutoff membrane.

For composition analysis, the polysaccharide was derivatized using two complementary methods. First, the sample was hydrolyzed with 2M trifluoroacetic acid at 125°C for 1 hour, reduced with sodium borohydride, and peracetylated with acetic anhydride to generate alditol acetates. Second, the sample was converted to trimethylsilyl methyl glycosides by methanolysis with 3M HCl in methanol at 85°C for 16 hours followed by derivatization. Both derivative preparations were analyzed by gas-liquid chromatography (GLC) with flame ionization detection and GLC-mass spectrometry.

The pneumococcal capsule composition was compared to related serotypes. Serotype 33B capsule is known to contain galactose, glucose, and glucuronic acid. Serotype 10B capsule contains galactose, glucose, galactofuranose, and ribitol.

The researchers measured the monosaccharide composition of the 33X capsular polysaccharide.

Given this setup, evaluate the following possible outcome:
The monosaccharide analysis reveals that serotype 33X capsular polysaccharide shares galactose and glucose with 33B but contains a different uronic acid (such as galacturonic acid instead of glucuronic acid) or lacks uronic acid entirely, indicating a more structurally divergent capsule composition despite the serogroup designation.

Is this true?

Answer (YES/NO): YES